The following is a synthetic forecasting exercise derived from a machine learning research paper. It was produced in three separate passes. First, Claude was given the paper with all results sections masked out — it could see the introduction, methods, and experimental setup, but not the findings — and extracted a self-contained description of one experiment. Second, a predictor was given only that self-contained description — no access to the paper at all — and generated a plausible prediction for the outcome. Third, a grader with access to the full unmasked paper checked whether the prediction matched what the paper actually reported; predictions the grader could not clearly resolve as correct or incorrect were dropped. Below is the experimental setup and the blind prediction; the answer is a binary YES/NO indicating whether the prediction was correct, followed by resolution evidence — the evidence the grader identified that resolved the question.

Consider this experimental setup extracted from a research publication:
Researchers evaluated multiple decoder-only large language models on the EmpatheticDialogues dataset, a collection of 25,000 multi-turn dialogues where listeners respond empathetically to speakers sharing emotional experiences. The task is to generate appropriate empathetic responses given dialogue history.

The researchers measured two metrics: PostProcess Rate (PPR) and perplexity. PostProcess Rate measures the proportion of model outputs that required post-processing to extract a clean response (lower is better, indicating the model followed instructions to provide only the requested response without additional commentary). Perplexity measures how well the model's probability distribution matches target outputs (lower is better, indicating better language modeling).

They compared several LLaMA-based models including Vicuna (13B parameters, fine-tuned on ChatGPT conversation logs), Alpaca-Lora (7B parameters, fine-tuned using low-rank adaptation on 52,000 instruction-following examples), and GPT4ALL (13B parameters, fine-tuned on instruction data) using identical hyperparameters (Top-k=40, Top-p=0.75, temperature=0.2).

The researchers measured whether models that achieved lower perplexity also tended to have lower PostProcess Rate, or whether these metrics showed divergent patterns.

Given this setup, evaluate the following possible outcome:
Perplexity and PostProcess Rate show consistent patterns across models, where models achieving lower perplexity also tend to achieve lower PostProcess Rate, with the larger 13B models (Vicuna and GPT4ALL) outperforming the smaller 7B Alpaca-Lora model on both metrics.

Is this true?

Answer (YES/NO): NO